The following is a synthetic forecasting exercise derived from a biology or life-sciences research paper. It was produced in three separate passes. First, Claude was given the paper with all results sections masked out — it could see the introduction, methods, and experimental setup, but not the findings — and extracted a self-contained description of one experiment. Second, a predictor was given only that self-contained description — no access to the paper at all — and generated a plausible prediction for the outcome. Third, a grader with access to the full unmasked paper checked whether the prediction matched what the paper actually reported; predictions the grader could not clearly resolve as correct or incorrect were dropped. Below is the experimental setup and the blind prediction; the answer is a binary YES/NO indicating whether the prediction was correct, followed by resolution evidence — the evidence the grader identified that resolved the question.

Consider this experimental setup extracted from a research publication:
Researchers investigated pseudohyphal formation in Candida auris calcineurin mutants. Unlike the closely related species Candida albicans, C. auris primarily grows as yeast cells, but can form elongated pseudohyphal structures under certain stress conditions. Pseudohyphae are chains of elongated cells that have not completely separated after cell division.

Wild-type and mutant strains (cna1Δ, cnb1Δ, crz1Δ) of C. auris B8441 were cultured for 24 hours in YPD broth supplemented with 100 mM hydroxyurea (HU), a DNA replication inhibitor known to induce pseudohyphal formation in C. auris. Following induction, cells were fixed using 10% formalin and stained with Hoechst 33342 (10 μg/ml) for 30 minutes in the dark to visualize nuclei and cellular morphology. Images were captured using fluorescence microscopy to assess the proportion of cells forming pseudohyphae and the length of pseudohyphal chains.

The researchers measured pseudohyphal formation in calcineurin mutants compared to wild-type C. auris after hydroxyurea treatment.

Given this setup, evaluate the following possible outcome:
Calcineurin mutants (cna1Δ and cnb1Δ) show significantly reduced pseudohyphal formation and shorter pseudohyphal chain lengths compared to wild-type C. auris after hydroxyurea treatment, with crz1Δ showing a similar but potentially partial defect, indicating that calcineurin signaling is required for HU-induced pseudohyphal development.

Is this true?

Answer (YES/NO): NO